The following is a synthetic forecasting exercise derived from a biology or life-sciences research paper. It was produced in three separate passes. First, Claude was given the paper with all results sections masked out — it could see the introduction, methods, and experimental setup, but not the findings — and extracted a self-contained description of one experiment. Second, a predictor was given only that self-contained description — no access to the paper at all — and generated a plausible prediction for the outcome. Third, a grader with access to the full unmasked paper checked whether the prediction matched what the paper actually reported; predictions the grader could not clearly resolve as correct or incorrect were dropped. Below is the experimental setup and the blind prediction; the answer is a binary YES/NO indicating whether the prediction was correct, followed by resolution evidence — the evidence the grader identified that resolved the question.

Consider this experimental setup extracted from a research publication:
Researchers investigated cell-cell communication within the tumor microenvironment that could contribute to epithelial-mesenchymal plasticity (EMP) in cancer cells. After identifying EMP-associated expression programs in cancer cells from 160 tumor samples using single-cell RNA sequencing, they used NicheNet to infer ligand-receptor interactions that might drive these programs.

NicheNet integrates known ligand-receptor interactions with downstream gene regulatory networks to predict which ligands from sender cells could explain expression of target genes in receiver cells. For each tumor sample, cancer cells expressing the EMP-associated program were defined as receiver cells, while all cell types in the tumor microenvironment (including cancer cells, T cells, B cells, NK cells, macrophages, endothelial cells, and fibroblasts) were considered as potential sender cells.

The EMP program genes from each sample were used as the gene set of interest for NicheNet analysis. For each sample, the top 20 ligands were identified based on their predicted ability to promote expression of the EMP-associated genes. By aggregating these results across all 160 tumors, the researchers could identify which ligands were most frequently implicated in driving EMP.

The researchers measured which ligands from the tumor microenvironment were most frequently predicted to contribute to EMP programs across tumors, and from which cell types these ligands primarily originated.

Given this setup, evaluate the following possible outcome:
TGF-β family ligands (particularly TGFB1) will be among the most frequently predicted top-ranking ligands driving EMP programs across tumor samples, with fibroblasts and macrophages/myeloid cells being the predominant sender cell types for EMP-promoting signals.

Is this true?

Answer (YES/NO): YES